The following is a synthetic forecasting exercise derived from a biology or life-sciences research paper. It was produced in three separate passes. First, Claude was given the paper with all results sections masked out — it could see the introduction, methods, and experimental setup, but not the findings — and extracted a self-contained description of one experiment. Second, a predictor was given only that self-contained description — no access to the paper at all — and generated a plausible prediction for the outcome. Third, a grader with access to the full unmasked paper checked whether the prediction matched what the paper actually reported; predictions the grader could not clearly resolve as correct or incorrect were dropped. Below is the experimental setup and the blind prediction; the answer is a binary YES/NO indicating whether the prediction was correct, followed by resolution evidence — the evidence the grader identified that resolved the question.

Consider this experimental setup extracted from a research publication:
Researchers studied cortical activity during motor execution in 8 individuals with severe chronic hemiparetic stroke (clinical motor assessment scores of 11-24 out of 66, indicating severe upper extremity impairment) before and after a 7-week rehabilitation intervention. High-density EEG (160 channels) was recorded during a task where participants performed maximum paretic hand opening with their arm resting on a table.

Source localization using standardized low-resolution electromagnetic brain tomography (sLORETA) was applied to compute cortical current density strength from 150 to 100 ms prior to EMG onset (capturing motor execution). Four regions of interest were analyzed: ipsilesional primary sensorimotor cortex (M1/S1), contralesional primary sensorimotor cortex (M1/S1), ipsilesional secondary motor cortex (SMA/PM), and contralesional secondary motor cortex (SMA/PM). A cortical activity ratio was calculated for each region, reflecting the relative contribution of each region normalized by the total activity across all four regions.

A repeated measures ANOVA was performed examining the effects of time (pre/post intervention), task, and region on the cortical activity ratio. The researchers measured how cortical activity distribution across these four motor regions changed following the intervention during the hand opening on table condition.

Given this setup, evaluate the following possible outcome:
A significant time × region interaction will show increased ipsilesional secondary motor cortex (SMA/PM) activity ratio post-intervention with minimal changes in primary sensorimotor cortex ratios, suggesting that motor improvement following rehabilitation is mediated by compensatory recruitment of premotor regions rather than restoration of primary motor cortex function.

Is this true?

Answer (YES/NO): NO